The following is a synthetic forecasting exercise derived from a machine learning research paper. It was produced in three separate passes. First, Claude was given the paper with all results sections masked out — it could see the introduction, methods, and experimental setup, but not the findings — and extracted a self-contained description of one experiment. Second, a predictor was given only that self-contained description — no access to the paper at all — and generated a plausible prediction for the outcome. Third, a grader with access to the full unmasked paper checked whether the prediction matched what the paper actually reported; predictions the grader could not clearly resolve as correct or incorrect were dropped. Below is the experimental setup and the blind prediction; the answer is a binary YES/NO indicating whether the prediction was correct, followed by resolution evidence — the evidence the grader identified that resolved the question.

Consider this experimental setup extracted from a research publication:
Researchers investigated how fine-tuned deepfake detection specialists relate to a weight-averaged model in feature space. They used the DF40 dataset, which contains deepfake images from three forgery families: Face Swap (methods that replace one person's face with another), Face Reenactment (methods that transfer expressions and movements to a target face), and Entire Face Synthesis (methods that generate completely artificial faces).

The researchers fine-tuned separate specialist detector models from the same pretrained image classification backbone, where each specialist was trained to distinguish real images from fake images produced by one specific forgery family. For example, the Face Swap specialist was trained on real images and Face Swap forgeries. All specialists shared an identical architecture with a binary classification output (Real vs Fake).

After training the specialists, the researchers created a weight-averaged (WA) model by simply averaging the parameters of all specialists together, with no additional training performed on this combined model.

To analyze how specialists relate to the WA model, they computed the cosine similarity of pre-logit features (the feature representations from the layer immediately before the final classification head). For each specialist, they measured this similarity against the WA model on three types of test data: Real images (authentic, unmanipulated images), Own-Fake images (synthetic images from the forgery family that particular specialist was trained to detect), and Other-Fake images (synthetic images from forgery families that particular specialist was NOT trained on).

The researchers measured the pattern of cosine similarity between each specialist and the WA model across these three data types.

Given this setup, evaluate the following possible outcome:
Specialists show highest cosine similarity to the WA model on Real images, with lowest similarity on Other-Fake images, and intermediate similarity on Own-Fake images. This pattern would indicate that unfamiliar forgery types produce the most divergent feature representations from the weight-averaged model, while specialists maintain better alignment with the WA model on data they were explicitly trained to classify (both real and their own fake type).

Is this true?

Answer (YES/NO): NO